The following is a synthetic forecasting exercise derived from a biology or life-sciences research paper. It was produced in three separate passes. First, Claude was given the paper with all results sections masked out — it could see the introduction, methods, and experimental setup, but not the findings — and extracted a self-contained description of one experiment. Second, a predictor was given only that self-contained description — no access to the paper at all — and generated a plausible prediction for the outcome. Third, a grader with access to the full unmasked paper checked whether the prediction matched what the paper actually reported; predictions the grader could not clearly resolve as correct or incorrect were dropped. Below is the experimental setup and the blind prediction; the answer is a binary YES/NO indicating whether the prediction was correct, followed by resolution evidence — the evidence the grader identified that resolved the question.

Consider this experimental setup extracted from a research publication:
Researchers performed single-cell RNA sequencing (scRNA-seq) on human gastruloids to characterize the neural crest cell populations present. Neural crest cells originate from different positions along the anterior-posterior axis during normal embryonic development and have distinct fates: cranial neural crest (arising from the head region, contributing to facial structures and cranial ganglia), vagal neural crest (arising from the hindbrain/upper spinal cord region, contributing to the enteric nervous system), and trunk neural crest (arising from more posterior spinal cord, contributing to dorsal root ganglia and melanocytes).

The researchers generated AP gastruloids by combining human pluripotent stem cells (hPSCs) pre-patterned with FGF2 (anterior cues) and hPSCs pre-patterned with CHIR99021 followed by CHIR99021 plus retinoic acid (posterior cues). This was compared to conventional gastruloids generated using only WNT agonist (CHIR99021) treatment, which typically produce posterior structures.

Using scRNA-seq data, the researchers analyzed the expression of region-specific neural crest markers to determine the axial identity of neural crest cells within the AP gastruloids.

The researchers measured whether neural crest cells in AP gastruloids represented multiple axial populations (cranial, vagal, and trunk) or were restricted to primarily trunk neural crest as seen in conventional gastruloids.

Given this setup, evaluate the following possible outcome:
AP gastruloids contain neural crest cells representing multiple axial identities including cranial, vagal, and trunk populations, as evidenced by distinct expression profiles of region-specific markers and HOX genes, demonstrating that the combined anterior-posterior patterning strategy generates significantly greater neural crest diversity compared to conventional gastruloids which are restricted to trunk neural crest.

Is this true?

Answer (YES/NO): YES